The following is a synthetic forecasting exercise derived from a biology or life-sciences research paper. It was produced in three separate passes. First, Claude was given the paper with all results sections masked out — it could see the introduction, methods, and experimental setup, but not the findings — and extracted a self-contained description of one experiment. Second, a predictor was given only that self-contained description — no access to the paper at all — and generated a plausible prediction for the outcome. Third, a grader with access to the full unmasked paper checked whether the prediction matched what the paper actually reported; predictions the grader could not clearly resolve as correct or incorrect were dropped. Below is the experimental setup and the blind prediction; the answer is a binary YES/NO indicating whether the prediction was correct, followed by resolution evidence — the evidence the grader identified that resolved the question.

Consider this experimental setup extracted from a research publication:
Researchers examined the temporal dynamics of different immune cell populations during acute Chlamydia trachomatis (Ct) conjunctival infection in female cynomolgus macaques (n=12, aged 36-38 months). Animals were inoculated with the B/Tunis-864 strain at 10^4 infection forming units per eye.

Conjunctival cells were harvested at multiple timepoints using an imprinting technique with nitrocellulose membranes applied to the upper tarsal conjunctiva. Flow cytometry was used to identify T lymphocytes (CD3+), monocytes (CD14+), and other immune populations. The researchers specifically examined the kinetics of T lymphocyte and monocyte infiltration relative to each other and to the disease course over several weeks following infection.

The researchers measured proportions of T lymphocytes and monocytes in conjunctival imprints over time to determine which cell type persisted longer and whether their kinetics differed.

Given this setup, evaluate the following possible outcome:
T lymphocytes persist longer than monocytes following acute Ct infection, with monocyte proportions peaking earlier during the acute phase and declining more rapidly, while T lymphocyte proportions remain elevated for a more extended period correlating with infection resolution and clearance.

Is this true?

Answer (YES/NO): NO